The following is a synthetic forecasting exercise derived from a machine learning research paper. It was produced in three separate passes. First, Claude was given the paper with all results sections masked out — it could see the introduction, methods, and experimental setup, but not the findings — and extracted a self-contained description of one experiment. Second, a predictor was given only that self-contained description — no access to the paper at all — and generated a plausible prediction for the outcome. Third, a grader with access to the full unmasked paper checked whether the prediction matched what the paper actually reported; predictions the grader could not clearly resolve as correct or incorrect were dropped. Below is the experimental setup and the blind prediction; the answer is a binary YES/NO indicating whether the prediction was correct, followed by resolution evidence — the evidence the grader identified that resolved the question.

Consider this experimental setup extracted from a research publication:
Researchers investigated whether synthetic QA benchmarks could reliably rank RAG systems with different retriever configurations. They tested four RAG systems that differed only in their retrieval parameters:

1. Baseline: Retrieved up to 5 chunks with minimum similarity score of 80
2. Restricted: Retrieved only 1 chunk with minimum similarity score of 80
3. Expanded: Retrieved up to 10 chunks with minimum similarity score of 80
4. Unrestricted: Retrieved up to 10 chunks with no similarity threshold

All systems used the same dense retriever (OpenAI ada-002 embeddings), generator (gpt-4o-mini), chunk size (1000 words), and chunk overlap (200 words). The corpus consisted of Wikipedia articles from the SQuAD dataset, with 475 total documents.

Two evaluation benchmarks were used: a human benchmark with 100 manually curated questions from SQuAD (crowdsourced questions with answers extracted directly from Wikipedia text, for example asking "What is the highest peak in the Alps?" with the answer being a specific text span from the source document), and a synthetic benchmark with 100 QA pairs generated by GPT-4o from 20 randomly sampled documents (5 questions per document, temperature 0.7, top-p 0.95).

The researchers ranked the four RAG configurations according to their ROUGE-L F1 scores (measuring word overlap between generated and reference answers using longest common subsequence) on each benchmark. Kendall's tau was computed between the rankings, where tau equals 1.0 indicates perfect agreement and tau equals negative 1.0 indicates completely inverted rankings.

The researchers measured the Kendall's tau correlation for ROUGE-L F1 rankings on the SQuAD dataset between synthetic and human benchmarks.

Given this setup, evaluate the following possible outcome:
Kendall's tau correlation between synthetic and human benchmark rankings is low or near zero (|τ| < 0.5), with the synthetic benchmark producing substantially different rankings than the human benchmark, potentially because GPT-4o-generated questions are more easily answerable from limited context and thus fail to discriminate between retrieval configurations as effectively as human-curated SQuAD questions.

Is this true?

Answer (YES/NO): NO